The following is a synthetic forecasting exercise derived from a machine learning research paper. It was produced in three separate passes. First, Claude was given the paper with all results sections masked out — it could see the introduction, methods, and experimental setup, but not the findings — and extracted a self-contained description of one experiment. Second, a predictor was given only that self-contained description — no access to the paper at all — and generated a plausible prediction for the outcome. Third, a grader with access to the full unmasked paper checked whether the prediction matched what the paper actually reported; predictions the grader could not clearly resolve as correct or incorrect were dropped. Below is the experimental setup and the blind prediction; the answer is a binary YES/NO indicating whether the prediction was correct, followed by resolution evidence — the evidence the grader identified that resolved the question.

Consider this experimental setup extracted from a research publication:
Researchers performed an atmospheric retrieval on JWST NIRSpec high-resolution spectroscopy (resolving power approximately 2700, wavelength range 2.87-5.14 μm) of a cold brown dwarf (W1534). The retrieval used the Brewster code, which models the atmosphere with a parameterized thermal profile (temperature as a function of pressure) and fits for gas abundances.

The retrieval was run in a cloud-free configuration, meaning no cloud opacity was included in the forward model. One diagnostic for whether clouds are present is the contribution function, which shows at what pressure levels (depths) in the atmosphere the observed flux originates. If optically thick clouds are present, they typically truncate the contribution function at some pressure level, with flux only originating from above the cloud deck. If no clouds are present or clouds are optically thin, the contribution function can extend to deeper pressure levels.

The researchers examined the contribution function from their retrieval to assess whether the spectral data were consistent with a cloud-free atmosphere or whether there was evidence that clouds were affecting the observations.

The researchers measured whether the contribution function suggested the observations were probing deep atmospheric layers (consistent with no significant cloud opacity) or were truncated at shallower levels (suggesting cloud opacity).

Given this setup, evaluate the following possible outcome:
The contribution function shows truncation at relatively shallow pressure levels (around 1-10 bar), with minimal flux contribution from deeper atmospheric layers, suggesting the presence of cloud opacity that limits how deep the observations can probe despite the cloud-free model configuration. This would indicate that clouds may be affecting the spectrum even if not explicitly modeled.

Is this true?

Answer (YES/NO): NO